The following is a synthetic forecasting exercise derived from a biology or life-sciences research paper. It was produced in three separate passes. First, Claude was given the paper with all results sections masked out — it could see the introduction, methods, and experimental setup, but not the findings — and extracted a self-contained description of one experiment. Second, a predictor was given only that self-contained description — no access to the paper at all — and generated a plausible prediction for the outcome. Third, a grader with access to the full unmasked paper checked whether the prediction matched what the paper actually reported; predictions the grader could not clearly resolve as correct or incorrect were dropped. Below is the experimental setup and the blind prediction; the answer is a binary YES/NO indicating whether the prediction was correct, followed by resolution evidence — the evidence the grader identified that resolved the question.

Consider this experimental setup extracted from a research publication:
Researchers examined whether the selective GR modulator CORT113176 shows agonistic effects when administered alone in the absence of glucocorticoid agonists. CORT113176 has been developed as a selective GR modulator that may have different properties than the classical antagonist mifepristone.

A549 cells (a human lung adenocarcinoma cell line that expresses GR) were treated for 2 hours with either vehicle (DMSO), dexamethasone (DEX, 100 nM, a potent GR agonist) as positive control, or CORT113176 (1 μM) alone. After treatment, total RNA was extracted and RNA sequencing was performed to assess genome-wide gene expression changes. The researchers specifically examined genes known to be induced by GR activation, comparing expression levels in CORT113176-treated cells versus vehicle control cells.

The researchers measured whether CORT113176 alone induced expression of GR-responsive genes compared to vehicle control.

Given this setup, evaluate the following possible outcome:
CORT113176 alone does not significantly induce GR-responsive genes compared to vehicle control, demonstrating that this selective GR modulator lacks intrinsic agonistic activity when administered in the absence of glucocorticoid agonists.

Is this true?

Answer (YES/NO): NO